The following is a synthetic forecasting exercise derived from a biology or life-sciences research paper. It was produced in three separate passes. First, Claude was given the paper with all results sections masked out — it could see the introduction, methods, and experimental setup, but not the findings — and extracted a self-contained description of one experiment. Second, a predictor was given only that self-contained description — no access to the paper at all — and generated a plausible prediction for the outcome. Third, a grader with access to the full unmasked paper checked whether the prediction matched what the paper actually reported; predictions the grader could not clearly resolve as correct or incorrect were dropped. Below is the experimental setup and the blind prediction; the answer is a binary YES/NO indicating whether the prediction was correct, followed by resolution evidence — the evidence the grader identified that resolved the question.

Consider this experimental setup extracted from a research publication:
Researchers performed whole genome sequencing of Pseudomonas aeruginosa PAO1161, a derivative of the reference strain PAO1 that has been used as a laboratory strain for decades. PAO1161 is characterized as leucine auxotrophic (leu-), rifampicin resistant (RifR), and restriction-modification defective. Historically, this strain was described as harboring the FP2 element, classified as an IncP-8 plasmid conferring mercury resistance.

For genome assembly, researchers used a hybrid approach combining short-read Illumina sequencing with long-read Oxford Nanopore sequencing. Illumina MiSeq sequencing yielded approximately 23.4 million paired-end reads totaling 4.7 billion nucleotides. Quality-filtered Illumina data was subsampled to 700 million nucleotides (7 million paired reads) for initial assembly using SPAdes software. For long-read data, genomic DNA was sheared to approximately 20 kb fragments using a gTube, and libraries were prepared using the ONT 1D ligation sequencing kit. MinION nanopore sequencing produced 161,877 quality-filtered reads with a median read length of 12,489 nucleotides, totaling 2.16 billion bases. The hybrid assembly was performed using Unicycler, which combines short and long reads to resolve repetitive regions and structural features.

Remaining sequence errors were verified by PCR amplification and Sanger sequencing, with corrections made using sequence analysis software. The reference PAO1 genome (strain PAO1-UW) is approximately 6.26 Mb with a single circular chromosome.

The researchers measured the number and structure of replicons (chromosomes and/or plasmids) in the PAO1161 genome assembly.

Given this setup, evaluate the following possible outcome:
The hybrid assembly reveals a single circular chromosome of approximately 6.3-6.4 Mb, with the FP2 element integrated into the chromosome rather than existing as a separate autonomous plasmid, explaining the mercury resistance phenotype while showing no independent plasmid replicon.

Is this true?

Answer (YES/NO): YES